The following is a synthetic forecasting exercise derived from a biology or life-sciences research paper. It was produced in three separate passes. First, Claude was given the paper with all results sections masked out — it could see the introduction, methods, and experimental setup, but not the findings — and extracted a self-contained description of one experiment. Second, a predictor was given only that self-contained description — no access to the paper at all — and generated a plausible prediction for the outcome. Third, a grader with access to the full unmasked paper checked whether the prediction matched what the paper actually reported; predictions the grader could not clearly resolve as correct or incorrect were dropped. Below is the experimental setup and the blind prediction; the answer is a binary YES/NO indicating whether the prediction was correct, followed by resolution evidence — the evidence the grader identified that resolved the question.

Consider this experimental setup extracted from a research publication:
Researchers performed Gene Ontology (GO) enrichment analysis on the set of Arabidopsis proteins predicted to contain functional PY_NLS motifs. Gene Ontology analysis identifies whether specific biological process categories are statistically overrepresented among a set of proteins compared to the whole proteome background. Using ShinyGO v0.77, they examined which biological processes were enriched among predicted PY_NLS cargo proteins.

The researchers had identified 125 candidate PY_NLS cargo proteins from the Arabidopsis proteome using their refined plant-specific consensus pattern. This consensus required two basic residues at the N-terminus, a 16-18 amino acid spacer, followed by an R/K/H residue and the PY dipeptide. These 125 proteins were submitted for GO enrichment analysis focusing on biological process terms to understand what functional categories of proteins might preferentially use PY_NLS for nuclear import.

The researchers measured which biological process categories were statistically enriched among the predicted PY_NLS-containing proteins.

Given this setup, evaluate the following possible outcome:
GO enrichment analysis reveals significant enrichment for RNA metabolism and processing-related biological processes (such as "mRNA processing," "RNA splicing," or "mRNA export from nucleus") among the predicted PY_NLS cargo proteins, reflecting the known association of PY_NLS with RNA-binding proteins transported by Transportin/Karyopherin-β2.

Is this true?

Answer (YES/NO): YES